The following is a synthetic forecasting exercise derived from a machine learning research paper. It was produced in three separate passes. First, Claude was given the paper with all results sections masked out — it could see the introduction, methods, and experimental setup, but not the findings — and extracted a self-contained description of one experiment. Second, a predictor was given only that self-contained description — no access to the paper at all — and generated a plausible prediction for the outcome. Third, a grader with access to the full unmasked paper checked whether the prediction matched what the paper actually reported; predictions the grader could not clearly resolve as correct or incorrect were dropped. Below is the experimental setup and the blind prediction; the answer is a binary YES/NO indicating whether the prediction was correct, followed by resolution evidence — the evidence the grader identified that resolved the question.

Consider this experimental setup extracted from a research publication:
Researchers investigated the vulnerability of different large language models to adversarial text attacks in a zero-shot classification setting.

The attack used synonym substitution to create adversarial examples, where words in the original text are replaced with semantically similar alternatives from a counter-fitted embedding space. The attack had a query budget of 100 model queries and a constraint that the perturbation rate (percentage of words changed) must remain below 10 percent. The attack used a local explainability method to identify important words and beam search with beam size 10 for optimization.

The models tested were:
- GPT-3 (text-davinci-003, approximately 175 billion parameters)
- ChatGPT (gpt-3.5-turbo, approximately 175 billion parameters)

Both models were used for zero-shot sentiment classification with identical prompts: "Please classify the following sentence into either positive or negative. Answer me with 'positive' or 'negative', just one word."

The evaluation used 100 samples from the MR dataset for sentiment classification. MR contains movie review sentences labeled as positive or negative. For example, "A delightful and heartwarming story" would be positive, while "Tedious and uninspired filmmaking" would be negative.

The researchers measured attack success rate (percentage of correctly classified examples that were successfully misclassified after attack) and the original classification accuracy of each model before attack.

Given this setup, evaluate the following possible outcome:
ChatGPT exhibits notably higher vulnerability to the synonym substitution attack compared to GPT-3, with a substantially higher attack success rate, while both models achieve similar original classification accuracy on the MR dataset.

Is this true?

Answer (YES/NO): NO